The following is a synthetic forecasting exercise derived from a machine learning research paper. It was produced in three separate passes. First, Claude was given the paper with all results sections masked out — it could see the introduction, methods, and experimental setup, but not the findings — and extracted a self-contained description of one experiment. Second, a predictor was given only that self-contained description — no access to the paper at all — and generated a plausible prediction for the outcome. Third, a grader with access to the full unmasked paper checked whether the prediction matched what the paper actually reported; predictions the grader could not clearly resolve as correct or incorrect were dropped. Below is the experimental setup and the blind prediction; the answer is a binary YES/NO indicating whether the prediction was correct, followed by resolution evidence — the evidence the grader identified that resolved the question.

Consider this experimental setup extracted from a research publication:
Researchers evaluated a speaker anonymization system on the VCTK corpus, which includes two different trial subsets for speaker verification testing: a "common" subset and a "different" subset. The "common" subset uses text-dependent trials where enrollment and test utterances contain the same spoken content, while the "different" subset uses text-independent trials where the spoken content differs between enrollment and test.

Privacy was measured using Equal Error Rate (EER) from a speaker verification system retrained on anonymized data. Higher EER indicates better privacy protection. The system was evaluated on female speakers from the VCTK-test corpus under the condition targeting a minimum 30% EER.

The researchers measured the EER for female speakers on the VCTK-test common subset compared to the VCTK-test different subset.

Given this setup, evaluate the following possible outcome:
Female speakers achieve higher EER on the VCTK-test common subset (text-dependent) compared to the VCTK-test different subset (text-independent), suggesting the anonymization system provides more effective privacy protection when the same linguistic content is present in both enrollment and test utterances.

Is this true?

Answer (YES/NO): NO